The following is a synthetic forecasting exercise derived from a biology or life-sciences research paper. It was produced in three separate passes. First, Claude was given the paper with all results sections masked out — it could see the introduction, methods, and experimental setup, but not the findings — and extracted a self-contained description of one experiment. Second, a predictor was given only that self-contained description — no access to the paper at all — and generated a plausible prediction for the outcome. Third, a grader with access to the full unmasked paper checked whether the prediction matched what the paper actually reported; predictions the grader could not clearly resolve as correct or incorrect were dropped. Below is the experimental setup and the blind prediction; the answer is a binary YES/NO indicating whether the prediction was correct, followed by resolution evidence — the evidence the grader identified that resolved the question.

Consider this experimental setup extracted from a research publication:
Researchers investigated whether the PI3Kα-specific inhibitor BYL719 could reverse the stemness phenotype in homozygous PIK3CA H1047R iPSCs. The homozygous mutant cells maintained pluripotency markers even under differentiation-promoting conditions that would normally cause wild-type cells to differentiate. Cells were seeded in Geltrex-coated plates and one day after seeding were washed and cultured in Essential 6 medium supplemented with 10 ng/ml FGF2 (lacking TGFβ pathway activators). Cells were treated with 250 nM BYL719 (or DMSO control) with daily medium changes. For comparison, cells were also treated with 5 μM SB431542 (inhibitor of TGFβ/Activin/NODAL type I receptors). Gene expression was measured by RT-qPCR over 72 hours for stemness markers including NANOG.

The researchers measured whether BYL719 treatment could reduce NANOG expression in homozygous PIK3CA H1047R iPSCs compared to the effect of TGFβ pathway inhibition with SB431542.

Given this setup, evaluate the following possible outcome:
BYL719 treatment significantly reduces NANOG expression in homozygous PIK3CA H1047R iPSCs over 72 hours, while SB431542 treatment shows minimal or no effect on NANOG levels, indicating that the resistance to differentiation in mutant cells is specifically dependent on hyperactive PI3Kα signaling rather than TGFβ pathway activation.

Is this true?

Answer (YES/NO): NO